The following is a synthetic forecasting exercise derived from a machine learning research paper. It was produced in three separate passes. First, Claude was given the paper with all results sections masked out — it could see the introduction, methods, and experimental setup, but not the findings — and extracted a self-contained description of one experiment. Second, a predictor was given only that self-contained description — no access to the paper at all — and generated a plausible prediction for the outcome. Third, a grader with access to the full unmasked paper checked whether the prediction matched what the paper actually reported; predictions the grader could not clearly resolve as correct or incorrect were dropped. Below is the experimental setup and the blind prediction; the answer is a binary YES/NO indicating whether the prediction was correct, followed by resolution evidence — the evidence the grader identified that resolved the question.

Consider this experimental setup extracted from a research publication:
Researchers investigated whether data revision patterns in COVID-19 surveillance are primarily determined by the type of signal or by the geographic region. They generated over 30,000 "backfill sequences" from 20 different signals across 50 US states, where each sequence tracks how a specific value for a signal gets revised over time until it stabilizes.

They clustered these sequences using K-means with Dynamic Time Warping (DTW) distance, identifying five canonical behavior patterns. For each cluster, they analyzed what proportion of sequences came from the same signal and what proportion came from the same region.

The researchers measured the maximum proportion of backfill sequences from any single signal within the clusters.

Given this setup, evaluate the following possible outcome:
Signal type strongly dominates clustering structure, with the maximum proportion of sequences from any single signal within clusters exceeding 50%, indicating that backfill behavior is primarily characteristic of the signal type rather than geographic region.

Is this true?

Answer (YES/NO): NO